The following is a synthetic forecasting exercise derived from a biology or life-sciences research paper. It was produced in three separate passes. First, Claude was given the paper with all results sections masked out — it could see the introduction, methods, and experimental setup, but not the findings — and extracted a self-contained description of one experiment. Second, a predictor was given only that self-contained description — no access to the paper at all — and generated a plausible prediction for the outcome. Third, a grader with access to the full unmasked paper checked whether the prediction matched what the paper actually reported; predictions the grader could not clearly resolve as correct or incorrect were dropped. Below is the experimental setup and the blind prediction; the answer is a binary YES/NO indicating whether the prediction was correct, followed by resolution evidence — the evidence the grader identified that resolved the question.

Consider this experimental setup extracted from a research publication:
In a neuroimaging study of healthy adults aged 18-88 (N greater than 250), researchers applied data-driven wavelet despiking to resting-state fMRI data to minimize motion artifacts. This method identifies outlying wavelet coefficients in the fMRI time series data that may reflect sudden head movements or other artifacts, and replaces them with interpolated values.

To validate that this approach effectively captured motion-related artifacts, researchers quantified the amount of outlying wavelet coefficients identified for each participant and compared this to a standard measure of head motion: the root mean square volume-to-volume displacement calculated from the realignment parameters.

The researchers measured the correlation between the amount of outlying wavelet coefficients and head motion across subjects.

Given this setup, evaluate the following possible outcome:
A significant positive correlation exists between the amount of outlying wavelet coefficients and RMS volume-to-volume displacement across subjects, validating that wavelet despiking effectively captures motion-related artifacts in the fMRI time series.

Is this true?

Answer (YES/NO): YES